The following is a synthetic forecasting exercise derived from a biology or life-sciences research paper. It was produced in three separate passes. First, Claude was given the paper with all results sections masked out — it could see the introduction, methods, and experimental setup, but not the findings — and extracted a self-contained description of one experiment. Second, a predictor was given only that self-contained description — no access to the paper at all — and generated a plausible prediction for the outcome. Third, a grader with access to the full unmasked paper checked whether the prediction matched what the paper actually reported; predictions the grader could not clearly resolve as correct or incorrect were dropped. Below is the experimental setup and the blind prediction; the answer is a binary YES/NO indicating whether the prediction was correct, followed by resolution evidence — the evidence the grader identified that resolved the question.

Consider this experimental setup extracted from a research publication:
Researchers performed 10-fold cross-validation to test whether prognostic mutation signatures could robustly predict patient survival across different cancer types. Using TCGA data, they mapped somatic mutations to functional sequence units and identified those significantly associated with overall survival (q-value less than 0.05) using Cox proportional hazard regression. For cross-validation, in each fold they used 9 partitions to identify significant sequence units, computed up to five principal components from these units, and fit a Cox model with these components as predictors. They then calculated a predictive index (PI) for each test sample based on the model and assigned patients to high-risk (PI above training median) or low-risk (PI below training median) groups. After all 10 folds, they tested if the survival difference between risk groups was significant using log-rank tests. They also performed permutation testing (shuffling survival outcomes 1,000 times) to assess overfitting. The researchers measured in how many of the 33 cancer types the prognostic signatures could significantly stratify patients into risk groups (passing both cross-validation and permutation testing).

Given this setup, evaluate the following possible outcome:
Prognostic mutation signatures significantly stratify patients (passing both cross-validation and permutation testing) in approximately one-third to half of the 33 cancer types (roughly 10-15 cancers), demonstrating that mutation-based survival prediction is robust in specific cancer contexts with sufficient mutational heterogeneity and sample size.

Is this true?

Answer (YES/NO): NO